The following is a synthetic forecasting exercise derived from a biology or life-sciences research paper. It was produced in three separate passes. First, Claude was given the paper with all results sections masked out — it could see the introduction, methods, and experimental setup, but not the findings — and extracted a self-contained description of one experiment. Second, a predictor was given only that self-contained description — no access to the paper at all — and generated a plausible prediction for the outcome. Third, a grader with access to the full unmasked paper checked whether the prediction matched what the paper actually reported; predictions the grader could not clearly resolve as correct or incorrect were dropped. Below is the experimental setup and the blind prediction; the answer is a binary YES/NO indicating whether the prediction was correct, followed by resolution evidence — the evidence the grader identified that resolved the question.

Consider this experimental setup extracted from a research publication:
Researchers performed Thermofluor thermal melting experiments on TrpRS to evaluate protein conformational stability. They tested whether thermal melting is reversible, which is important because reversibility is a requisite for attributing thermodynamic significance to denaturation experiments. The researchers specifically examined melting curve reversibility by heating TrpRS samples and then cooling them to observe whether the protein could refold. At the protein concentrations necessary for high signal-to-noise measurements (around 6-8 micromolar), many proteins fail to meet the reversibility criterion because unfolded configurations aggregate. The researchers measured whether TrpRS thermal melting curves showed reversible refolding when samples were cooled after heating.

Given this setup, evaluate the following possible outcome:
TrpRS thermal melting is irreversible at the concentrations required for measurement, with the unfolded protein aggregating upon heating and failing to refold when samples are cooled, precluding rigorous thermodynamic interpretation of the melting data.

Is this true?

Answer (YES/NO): NO